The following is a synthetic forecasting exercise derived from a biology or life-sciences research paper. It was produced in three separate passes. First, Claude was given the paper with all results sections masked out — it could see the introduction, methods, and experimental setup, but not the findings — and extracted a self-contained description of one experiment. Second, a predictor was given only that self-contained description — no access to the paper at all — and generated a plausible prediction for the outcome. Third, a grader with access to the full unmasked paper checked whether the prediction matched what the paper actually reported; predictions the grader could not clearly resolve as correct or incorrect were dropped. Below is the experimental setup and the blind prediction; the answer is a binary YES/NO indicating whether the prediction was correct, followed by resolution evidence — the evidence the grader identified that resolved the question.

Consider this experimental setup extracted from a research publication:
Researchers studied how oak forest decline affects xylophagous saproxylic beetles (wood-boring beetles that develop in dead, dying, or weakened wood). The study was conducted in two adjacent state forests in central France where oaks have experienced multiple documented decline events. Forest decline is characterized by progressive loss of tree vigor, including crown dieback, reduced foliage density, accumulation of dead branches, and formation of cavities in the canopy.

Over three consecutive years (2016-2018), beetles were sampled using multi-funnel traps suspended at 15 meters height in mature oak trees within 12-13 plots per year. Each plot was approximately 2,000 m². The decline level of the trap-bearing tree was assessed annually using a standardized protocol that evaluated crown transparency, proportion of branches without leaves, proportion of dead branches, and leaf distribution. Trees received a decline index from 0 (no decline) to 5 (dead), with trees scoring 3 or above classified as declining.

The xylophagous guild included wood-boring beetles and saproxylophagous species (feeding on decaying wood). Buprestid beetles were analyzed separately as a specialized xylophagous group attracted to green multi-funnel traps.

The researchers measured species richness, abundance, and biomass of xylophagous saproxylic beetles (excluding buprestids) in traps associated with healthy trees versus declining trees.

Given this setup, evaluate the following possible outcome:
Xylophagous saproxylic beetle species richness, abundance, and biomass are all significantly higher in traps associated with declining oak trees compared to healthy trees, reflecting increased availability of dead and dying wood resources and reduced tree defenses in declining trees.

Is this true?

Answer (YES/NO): NO